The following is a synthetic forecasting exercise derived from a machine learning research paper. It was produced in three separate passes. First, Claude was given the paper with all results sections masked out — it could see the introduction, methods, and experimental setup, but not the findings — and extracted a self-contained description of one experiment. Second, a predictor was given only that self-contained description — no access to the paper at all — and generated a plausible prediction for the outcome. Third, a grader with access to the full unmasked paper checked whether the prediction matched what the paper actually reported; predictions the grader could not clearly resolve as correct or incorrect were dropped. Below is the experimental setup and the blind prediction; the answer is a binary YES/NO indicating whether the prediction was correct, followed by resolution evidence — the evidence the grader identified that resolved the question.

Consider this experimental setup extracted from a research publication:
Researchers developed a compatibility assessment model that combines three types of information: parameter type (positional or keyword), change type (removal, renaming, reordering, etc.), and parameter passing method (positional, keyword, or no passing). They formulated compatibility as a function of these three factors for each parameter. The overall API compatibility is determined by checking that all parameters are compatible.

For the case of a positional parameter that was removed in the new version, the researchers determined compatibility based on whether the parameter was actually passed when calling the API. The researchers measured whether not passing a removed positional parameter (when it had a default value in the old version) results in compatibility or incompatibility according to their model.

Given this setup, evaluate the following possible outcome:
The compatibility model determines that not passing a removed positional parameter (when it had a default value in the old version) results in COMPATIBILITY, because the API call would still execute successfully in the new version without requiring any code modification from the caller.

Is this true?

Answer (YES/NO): YES